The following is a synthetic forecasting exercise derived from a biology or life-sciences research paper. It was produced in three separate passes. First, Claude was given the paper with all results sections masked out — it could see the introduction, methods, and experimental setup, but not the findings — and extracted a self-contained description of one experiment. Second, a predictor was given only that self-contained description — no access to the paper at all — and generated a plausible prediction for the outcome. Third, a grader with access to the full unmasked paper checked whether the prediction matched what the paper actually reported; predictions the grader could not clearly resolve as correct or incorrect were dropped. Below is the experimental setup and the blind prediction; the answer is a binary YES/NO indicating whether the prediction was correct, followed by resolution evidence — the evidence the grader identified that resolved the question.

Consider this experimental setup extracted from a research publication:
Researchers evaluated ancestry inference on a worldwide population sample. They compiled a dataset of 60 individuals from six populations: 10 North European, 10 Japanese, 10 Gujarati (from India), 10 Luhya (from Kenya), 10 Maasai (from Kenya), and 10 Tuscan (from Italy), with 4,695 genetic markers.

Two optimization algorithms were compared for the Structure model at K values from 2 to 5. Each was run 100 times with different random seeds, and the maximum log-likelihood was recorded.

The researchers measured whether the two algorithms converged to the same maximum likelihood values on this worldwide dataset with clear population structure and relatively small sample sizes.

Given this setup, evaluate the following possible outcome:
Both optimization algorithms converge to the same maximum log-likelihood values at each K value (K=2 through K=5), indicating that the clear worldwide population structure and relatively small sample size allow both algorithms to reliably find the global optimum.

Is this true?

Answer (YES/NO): NO